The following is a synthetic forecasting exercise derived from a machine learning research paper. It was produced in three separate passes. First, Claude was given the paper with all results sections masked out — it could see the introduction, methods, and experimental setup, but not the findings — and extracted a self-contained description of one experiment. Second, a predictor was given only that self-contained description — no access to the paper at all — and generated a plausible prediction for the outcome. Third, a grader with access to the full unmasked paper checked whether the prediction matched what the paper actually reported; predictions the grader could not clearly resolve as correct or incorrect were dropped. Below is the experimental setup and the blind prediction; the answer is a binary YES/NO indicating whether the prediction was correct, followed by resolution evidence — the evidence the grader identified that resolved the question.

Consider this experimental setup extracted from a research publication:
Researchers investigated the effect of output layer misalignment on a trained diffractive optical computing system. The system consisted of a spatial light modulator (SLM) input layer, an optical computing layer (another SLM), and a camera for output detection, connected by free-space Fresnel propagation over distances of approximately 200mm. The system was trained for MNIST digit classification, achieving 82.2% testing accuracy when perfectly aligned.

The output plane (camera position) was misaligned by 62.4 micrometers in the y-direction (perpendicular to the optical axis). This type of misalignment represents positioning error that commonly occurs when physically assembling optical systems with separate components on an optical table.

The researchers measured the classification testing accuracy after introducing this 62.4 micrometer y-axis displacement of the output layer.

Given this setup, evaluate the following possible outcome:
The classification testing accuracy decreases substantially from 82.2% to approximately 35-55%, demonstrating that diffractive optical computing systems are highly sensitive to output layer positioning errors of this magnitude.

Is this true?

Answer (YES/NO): YES